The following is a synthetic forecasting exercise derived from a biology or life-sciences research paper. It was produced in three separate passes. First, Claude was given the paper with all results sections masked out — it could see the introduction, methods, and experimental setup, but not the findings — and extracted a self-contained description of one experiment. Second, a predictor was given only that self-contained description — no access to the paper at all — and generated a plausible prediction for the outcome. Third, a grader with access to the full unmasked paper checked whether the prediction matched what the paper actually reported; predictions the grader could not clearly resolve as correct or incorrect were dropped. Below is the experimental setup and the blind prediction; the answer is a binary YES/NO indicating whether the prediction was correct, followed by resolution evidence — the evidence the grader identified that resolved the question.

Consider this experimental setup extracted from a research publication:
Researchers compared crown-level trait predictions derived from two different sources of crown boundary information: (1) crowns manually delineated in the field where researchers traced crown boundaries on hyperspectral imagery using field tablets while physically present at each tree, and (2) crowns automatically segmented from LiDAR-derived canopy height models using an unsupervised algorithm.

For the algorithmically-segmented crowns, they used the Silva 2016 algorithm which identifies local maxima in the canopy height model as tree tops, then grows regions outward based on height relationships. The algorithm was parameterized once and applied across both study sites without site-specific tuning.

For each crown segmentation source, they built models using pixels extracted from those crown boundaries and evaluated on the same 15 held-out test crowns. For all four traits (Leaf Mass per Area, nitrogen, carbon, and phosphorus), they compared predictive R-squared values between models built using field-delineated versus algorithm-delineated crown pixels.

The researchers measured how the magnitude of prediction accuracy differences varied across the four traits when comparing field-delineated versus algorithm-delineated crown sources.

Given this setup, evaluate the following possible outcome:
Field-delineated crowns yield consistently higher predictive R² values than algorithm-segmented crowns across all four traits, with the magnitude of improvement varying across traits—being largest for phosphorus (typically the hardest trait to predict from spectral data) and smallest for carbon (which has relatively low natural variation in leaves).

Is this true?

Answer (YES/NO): NO